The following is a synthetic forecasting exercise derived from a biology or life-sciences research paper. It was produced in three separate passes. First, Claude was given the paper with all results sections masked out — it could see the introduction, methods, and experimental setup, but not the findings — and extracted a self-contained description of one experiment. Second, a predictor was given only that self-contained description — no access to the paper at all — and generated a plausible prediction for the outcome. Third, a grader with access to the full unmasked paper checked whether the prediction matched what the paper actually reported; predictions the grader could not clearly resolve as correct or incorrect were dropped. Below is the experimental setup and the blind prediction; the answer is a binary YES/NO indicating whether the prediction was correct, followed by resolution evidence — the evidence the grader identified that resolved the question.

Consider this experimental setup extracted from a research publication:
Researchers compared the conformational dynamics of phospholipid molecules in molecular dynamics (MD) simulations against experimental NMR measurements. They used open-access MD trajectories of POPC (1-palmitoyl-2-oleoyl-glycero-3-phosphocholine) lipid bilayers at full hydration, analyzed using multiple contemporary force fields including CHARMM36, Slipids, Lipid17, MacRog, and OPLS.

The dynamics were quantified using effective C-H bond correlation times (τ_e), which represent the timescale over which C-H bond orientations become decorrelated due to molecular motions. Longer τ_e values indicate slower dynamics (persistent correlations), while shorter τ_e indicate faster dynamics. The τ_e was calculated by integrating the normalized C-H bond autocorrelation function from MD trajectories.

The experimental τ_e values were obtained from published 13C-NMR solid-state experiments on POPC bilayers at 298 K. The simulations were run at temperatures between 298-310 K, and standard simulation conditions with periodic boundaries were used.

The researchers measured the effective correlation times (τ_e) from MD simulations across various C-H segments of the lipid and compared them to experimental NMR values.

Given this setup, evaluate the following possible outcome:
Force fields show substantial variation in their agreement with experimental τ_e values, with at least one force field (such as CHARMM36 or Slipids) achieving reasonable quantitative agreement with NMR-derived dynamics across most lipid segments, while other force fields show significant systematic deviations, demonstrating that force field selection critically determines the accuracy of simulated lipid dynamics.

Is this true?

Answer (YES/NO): YES